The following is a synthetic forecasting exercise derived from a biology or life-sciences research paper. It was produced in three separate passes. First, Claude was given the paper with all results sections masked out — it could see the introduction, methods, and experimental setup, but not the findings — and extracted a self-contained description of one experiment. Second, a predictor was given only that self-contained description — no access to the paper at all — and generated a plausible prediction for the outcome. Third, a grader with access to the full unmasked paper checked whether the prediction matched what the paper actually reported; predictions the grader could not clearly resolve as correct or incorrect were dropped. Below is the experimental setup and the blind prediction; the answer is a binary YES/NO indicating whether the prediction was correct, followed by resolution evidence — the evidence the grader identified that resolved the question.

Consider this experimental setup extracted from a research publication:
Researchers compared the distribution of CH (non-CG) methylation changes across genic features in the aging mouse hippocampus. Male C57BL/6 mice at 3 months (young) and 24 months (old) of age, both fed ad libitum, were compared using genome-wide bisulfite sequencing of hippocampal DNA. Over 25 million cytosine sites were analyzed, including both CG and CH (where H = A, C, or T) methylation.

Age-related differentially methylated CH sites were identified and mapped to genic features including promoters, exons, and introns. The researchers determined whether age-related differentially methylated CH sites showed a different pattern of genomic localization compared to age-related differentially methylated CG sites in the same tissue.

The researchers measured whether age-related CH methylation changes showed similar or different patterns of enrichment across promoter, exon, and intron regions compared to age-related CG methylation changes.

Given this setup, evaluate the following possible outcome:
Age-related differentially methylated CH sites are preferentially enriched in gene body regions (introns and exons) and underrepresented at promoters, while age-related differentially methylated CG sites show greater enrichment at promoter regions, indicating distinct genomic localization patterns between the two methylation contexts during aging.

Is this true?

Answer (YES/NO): NO